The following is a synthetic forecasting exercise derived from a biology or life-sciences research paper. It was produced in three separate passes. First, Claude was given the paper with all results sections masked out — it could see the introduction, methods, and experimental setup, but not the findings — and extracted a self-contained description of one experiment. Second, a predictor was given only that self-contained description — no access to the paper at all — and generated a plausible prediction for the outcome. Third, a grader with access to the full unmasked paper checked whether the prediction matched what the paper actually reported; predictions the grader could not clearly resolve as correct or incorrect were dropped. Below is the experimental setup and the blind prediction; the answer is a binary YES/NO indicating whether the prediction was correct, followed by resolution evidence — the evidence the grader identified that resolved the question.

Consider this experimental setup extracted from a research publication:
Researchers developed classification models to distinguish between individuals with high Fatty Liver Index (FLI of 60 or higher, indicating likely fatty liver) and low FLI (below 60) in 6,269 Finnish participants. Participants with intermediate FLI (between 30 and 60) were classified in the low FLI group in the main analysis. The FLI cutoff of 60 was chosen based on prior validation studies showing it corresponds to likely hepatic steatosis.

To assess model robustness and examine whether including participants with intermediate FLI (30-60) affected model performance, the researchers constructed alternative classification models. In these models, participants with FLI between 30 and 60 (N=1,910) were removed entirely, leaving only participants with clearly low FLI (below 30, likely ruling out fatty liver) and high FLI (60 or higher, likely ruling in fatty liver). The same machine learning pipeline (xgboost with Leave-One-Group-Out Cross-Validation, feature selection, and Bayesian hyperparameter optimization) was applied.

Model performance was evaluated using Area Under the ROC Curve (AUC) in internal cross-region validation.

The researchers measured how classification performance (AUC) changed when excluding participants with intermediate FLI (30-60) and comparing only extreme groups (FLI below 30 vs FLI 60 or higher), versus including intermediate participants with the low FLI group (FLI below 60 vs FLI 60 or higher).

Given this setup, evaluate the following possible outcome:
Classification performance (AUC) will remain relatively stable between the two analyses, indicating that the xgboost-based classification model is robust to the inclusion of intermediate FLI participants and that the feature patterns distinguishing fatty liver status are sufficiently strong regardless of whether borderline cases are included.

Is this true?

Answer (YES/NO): NO